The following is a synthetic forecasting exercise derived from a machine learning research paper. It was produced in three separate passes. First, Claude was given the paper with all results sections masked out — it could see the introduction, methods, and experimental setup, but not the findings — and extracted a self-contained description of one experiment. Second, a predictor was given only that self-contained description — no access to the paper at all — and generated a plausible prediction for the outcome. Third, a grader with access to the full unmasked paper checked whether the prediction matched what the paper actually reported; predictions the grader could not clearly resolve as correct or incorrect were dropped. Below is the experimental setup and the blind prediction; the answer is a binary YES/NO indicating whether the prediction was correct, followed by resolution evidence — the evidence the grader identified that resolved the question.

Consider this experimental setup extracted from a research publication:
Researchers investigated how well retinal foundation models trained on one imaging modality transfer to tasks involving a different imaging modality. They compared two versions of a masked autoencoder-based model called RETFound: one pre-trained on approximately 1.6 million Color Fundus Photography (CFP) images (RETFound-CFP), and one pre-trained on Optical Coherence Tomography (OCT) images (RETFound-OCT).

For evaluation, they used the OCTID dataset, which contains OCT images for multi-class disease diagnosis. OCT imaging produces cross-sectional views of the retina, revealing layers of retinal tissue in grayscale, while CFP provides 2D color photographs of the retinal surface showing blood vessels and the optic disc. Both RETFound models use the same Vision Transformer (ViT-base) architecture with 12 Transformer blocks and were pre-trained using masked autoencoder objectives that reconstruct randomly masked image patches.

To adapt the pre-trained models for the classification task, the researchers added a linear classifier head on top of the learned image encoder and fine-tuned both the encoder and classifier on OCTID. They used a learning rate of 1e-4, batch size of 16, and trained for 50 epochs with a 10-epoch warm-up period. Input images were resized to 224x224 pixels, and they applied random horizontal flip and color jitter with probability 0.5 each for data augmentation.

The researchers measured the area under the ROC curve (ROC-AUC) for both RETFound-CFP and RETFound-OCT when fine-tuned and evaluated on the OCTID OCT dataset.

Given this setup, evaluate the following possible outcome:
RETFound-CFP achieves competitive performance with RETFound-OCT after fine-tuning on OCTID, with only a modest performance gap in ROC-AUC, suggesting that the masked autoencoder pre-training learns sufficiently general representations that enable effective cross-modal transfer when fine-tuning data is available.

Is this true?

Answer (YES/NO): NO